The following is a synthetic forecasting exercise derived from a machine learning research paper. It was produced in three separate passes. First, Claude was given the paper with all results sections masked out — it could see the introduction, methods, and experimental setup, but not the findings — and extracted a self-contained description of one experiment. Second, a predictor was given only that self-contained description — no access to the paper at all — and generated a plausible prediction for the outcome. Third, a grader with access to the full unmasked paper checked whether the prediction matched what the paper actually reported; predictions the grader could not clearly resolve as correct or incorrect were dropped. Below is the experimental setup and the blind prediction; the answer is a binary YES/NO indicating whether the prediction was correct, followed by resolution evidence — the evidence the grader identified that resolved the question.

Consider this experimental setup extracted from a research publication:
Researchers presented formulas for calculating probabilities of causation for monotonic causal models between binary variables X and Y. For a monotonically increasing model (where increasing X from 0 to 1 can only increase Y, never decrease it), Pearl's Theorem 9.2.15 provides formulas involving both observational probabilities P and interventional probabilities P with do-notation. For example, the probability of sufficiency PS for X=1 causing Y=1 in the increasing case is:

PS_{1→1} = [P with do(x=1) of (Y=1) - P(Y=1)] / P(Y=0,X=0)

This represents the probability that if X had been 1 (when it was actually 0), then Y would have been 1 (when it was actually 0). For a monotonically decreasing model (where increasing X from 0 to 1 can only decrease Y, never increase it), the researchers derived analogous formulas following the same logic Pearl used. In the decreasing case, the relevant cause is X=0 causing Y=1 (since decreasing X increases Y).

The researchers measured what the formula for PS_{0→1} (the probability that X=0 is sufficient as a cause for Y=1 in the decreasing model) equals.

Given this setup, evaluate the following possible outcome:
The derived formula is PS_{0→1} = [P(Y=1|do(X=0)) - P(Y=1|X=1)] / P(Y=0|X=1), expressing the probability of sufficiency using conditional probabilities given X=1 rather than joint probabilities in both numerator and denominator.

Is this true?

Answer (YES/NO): NO